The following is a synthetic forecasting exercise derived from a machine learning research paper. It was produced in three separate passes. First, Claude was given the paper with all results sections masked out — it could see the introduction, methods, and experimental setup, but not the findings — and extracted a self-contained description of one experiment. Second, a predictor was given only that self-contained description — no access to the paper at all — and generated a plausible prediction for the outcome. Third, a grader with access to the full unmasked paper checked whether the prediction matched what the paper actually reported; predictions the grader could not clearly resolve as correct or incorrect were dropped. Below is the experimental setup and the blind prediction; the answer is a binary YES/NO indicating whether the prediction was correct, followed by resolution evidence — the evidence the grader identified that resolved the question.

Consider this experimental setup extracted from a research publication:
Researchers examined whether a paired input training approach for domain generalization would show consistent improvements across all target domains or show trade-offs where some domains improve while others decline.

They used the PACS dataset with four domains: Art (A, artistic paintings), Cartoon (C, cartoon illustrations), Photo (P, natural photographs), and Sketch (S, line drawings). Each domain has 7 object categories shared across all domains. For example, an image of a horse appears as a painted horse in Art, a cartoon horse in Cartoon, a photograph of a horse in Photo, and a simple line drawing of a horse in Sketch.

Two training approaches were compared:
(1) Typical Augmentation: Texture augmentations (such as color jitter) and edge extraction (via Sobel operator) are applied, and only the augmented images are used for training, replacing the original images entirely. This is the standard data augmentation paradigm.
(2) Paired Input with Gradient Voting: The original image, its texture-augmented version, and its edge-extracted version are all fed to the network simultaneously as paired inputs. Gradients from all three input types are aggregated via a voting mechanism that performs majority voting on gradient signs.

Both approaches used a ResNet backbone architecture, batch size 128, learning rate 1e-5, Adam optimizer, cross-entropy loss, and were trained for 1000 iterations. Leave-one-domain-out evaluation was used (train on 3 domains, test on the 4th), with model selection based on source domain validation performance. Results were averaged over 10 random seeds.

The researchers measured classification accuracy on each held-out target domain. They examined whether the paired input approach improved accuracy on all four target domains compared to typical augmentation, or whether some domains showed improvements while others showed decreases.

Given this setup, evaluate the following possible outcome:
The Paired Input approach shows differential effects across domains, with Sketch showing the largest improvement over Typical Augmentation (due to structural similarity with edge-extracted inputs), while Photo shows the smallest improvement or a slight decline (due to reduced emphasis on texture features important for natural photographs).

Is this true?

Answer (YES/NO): NO